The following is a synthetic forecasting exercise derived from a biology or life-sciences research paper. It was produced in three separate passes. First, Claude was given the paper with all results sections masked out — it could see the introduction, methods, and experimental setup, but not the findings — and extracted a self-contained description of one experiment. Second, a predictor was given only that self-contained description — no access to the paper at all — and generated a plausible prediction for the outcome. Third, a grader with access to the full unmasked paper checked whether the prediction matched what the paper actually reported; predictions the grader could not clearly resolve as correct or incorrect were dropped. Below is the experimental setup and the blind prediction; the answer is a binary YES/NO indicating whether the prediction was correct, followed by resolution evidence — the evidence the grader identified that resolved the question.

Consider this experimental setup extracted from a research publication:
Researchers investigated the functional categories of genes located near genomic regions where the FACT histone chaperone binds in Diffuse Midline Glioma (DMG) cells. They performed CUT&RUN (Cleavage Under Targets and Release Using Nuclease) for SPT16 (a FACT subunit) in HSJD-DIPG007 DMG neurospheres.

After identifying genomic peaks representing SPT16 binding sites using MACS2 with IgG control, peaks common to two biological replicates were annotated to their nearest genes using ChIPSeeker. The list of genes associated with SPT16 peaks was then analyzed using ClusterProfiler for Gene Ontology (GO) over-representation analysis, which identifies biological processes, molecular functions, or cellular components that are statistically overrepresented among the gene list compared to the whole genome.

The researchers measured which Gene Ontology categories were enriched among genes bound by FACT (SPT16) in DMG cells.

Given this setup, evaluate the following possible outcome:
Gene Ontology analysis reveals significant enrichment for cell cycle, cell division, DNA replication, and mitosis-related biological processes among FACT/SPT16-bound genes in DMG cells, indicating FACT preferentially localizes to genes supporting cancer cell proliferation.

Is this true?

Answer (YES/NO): NO